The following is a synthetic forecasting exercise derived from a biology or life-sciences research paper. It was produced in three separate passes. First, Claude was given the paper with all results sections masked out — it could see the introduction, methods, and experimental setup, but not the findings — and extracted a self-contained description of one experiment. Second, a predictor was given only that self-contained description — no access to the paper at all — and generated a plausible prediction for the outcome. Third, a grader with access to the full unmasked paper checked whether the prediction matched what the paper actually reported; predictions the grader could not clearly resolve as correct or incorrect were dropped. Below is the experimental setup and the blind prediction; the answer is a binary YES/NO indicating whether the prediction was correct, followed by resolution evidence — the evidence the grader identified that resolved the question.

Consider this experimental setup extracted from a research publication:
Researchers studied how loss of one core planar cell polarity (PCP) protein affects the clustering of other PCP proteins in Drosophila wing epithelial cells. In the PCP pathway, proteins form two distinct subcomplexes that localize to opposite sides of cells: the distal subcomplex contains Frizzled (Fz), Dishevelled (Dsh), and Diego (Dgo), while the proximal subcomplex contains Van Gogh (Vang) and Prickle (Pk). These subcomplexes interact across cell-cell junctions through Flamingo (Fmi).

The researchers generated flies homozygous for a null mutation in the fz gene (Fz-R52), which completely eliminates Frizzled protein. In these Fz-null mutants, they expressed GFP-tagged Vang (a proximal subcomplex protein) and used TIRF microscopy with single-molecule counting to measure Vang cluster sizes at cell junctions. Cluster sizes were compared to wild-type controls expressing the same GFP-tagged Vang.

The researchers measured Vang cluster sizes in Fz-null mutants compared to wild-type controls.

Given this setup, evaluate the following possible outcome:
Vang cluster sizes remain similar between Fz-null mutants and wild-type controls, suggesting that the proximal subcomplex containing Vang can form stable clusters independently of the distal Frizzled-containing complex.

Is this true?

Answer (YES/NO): NO